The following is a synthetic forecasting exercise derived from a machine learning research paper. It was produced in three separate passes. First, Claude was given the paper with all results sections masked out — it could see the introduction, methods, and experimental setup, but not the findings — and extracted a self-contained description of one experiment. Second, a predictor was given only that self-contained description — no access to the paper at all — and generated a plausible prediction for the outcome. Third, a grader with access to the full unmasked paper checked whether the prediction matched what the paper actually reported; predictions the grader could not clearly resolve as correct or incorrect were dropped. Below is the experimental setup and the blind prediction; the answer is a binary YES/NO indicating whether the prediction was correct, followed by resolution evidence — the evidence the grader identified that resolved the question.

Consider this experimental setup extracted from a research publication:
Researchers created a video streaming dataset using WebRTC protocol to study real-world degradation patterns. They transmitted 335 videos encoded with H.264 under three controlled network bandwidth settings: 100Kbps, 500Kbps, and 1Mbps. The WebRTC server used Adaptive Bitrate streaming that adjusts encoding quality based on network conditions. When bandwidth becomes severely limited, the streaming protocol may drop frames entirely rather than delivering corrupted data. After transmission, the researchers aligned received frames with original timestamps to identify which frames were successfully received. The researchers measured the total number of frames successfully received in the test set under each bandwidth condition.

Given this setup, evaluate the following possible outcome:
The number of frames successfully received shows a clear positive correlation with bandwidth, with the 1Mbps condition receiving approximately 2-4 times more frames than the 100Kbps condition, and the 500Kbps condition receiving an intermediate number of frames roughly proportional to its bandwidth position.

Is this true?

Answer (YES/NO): NO